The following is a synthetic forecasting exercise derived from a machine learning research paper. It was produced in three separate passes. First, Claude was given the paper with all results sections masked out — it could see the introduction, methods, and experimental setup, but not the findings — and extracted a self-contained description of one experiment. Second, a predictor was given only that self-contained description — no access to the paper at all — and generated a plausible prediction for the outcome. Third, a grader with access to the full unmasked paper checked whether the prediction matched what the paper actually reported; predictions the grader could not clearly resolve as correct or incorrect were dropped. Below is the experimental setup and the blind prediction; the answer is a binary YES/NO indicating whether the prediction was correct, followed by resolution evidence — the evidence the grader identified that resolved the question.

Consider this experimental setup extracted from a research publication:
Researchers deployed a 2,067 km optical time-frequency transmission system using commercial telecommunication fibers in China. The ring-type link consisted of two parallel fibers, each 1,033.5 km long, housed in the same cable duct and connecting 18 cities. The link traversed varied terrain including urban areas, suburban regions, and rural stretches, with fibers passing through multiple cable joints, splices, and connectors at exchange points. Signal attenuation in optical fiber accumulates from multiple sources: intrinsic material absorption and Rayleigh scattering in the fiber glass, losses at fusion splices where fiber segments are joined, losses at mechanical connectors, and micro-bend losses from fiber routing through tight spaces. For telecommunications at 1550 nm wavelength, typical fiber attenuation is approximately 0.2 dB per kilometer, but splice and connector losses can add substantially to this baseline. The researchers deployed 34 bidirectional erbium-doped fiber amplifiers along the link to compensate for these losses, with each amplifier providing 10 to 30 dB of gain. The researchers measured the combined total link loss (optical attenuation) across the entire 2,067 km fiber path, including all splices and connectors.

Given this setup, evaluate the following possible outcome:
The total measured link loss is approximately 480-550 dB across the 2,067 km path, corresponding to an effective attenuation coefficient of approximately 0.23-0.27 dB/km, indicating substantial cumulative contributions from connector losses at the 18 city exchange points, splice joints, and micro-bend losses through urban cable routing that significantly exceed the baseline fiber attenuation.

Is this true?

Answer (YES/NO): NO